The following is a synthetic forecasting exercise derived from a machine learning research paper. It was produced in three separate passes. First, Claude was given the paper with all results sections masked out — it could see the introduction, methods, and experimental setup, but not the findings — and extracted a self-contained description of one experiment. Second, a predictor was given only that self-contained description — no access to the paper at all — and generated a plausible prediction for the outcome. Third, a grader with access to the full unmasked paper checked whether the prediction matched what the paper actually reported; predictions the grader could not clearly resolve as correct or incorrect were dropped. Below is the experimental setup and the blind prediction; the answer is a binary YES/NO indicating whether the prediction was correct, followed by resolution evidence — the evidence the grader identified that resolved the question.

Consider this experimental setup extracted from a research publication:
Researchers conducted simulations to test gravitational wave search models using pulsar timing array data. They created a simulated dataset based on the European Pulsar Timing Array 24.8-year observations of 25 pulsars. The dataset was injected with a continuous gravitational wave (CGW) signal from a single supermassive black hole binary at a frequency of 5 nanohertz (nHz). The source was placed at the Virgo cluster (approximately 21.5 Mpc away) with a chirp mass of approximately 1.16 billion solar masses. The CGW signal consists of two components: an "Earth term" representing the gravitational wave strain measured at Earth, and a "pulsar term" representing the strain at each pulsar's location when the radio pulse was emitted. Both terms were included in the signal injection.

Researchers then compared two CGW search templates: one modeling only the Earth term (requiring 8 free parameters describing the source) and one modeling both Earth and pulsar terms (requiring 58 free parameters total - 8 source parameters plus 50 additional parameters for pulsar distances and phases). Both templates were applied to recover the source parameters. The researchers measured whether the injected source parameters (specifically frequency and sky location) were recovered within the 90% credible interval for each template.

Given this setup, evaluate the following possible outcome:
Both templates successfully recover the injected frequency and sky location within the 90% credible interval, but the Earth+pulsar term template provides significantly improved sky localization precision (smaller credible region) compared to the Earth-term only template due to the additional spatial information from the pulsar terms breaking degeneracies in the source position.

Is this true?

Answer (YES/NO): NO